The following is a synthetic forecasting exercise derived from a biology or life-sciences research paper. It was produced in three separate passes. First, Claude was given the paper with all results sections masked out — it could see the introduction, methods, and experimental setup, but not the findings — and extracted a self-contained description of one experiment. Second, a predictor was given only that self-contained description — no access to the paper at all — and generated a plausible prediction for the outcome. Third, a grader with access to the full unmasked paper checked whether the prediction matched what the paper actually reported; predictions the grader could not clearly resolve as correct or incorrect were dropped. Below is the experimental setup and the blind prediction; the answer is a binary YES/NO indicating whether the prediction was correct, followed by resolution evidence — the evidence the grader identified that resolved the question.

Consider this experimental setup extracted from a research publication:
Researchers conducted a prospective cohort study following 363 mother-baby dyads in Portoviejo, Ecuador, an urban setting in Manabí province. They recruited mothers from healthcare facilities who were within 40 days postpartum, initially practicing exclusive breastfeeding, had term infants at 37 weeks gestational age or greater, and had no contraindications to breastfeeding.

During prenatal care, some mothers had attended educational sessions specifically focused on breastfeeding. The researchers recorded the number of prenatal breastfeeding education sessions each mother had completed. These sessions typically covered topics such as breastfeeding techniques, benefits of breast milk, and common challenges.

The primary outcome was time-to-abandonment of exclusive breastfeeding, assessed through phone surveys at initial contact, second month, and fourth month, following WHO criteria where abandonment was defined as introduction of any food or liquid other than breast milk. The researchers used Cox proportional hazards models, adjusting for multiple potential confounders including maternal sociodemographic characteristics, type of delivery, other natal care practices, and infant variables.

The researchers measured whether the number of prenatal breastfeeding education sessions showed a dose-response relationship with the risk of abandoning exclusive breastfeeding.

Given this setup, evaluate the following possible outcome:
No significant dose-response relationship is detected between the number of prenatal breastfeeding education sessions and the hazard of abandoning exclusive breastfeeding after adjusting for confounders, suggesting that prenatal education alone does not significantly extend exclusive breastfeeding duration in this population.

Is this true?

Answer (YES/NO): NO